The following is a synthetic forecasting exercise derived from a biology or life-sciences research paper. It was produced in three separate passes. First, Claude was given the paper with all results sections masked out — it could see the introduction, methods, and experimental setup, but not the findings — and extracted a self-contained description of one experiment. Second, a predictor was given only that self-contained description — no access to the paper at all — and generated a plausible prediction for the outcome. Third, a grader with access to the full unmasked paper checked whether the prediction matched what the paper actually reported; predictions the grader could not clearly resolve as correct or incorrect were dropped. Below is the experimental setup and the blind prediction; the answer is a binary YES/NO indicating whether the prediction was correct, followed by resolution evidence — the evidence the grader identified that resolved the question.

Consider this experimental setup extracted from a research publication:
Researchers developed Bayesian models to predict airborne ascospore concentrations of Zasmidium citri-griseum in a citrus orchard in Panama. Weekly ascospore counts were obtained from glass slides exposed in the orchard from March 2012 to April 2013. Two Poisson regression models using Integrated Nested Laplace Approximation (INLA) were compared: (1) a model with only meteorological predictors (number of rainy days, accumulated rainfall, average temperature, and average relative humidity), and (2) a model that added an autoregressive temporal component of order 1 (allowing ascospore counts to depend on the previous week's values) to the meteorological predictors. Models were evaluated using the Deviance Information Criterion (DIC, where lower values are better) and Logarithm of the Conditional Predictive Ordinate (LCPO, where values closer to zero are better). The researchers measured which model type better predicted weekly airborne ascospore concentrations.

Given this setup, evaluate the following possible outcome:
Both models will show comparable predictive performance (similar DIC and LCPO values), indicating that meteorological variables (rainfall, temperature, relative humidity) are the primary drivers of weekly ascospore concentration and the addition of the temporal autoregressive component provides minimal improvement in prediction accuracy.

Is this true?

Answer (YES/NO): NO